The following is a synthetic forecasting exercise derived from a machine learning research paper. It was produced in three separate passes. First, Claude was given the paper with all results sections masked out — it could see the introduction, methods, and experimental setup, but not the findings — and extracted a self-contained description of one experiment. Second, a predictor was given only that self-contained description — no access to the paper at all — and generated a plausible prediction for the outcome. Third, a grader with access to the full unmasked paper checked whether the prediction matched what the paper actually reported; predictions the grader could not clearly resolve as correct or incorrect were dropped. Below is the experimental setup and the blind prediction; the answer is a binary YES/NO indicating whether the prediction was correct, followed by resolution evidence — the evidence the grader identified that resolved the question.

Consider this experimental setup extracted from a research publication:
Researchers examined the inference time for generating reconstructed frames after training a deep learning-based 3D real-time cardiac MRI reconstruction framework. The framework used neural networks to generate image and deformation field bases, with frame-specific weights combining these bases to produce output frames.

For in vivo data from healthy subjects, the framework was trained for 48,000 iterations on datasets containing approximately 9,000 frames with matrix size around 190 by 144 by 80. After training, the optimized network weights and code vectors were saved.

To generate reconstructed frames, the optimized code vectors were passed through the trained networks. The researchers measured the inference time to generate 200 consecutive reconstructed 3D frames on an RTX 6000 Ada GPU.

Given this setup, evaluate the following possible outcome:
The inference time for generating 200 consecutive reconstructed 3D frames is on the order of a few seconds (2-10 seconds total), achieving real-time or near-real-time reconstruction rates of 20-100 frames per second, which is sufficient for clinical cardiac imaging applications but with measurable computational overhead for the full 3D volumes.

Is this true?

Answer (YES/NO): YES